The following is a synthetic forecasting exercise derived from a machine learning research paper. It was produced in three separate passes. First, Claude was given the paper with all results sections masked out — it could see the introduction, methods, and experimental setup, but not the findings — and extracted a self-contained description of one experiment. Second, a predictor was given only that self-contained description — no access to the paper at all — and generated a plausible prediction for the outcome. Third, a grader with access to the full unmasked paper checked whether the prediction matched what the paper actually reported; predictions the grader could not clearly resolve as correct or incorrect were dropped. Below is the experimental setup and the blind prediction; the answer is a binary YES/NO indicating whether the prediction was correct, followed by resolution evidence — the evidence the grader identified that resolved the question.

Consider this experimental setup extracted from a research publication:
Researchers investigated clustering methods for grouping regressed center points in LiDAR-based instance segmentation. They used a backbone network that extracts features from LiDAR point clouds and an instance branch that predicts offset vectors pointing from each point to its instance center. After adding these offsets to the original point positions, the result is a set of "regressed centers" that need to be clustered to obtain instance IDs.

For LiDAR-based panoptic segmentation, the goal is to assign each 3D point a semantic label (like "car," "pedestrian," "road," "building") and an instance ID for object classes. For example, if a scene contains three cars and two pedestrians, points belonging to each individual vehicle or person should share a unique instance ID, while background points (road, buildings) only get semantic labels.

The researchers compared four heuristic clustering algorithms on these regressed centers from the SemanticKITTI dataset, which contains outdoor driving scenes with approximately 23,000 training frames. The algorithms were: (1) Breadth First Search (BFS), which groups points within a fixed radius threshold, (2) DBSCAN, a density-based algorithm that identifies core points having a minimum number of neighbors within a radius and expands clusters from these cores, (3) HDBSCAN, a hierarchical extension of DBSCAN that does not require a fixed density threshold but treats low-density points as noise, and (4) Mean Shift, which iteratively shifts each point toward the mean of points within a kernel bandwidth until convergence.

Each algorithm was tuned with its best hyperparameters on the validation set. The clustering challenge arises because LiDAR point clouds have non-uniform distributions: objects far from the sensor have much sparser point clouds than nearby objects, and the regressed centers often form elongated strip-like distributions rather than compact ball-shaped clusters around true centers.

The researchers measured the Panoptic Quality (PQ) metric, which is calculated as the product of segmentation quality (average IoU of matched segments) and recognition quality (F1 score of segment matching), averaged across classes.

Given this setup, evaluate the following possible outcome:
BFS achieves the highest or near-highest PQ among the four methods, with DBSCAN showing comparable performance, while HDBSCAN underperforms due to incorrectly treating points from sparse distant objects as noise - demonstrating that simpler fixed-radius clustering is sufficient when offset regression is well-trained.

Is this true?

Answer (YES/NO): NO